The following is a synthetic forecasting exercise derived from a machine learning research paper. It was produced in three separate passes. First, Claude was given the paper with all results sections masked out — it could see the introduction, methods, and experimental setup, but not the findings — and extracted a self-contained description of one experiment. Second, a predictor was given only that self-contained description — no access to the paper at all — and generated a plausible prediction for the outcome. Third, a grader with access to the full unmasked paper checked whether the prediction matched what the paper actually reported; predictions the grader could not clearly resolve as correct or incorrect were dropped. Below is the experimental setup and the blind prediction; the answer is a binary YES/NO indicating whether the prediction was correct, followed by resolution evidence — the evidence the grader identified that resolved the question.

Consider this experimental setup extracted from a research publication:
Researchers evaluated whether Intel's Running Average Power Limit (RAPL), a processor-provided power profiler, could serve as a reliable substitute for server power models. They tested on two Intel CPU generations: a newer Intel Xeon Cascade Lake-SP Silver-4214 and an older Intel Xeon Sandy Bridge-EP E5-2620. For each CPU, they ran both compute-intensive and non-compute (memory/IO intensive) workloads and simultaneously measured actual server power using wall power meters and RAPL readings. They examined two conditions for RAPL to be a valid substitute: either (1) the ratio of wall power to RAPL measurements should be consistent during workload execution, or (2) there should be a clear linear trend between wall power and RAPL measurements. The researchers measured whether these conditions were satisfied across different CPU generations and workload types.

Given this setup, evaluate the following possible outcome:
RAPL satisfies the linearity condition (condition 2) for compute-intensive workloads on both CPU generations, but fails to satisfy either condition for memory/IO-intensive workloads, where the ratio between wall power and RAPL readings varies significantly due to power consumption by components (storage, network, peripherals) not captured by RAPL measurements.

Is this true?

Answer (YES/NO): NO